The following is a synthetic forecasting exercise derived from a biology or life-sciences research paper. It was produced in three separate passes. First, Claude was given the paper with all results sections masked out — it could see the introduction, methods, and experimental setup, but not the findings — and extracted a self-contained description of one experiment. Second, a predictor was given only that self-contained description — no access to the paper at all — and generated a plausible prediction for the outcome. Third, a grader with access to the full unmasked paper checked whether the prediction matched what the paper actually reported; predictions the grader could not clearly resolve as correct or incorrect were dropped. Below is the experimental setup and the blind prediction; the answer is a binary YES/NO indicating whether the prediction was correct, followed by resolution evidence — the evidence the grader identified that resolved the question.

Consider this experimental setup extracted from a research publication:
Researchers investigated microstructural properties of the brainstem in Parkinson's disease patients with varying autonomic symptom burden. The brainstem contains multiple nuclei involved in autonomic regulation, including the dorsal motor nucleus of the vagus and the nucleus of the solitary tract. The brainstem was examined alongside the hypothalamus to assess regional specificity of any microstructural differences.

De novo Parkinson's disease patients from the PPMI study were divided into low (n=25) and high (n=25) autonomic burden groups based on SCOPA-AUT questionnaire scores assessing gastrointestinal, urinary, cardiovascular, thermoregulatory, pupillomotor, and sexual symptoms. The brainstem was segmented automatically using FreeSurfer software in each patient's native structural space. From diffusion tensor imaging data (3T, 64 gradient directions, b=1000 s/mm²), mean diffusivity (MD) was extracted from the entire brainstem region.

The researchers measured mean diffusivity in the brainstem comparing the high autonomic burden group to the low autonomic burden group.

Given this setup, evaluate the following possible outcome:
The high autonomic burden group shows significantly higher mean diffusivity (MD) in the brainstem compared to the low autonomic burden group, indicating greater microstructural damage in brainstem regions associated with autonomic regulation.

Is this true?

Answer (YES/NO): NO